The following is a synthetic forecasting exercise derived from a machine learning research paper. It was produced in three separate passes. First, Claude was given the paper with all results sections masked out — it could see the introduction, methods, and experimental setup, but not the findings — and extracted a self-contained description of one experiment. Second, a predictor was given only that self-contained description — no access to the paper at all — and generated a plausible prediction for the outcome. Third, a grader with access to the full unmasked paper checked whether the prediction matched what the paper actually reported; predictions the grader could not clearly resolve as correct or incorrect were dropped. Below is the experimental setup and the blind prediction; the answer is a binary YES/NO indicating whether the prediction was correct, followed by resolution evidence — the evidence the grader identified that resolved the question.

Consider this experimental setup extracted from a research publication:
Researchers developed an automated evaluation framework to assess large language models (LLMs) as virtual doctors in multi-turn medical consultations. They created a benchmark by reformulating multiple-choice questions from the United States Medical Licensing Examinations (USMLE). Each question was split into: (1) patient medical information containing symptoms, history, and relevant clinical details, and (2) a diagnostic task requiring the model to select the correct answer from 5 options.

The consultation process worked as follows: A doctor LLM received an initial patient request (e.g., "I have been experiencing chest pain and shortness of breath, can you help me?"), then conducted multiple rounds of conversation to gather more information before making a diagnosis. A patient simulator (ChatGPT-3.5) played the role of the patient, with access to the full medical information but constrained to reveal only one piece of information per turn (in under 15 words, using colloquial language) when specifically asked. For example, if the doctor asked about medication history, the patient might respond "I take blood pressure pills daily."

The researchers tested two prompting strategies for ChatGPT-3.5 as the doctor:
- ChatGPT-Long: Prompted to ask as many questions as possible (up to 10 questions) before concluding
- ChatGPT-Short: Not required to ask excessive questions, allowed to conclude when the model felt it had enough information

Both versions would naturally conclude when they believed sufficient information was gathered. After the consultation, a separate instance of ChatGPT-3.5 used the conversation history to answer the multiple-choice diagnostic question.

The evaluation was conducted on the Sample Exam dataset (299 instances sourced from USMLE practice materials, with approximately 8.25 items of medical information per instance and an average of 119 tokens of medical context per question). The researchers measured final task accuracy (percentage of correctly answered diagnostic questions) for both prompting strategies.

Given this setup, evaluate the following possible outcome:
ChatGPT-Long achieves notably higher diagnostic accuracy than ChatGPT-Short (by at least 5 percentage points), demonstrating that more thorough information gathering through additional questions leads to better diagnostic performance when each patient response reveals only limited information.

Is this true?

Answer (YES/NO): NO